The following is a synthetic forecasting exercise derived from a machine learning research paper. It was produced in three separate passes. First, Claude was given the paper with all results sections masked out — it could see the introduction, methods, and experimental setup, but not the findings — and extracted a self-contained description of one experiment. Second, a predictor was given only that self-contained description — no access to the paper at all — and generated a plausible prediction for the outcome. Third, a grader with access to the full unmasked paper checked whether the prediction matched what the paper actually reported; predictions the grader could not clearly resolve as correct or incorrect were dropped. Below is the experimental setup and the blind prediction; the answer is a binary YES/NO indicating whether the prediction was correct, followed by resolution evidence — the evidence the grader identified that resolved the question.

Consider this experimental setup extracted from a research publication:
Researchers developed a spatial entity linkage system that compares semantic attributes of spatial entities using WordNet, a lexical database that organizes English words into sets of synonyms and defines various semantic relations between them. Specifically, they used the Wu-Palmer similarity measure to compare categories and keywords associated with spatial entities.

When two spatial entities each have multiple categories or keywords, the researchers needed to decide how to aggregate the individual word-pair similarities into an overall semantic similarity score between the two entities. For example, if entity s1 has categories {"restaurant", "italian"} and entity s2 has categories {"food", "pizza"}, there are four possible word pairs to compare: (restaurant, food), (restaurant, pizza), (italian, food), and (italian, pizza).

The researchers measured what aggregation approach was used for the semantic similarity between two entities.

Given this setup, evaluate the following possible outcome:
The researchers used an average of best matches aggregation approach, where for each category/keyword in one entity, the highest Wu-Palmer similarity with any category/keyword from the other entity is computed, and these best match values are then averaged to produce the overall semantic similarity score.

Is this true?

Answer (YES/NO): NO